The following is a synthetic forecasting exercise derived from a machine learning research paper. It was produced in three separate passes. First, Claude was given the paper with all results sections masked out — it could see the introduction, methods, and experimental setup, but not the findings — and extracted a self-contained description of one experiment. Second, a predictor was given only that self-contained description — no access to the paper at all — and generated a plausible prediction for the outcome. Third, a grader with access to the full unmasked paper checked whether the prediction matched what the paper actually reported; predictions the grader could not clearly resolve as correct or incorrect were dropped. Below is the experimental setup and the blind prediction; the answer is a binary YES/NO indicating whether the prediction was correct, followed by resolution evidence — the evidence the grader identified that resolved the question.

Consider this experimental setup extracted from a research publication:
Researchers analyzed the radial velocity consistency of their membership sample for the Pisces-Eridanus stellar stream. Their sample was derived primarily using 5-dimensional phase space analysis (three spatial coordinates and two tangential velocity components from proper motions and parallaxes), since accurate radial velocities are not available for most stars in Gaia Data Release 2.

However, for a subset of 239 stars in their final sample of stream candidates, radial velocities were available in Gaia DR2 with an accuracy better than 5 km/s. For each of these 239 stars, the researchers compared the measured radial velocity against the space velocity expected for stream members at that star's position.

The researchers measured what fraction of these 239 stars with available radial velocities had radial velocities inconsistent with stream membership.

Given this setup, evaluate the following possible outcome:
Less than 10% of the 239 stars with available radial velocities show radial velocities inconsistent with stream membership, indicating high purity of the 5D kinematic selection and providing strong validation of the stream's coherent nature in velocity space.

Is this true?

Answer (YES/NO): YES